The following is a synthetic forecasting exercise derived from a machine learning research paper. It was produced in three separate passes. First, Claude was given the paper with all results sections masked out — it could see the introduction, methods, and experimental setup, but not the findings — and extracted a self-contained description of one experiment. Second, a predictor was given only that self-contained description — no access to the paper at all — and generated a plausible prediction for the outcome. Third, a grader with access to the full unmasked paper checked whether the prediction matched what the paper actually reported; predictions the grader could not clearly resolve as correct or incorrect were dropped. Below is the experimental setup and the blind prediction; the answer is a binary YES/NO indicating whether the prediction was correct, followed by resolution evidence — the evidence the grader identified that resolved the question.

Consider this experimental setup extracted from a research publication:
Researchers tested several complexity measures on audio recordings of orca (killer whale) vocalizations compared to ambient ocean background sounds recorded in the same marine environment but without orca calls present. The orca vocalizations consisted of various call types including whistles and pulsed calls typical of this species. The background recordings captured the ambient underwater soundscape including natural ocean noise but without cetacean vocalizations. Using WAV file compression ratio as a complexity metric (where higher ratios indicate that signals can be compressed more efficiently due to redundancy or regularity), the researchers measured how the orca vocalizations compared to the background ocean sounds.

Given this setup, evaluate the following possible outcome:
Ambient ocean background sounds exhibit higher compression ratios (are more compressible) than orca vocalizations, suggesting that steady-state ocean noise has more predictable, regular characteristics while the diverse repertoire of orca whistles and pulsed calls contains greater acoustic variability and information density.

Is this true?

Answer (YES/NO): YES